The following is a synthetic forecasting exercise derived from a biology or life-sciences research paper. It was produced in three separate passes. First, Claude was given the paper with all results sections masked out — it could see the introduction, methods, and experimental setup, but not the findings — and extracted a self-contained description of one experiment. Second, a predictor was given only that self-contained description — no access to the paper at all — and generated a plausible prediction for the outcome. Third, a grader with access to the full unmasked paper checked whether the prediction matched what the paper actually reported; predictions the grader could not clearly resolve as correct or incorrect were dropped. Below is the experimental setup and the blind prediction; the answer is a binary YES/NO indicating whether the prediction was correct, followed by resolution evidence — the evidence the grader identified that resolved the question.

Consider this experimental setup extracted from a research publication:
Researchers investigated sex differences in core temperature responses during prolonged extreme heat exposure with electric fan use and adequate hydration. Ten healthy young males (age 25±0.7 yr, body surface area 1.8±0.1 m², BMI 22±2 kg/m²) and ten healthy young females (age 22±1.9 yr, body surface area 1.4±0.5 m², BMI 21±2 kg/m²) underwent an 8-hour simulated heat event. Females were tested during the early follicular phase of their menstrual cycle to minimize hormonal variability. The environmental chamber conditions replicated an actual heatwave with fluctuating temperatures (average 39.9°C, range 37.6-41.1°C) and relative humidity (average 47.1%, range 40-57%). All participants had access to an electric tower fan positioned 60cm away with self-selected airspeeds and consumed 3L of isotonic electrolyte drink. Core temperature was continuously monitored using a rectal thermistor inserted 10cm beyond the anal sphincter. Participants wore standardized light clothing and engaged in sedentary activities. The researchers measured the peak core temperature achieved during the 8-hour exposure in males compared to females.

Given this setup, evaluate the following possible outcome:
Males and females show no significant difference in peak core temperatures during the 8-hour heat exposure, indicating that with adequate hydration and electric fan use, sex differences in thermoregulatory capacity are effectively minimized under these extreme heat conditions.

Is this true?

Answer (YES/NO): YES